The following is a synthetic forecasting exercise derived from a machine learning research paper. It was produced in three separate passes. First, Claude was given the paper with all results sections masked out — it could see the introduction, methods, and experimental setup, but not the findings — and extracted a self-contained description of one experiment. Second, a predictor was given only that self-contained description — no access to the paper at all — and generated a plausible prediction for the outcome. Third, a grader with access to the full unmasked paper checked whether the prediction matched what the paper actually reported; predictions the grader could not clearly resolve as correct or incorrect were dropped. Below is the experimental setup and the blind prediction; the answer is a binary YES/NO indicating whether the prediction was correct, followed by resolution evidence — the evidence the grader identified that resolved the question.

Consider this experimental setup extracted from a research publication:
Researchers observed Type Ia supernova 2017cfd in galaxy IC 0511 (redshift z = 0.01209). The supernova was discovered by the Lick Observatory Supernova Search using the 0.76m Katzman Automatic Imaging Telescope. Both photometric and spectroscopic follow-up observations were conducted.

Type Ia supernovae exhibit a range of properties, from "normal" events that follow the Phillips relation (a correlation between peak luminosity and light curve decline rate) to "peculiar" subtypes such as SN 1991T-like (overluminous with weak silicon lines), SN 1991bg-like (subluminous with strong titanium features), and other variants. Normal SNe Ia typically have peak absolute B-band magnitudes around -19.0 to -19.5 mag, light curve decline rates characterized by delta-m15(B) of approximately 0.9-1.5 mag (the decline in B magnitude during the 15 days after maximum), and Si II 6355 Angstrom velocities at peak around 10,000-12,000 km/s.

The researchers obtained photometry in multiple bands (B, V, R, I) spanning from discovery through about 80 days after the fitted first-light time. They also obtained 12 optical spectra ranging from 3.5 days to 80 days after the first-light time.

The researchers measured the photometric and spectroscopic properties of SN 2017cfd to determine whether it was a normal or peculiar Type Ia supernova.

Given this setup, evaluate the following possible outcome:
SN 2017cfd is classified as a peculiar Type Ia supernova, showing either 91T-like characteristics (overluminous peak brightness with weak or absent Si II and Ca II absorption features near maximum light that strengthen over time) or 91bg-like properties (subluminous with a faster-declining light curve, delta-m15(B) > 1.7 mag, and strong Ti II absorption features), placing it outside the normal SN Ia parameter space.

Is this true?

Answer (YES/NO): NO